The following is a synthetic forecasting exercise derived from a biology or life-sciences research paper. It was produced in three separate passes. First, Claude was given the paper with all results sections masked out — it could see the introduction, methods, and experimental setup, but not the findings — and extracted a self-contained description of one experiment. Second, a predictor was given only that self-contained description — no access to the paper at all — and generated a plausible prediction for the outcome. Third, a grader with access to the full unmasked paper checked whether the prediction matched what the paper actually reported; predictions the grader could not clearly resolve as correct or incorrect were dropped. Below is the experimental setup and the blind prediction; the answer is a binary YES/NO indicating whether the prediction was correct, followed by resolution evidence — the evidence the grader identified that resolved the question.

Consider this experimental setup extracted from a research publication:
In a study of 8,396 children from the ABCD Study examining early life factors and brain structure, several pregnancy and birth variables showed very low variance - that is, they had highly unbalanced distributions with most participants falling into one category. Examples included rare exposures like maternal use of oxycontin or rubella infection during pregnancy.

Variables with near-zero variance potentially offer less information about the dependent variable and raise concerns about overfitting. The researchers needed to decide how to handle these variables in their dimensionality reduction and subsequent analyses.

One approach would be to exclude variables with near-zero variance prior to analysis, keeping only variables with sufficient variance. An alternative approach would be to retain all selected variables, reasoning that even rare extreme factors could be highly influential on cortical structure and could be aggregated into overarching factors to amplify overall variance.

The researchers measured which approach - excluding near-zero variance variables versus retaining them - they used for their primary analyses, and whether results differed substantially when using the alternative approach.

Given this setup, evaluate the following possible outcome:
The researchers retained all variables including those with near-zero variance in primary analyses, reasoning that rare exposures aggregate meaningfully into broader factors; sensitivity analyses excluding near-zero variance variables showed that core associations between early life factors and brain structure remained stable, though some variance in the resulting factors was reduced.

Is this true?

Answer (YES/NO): YES